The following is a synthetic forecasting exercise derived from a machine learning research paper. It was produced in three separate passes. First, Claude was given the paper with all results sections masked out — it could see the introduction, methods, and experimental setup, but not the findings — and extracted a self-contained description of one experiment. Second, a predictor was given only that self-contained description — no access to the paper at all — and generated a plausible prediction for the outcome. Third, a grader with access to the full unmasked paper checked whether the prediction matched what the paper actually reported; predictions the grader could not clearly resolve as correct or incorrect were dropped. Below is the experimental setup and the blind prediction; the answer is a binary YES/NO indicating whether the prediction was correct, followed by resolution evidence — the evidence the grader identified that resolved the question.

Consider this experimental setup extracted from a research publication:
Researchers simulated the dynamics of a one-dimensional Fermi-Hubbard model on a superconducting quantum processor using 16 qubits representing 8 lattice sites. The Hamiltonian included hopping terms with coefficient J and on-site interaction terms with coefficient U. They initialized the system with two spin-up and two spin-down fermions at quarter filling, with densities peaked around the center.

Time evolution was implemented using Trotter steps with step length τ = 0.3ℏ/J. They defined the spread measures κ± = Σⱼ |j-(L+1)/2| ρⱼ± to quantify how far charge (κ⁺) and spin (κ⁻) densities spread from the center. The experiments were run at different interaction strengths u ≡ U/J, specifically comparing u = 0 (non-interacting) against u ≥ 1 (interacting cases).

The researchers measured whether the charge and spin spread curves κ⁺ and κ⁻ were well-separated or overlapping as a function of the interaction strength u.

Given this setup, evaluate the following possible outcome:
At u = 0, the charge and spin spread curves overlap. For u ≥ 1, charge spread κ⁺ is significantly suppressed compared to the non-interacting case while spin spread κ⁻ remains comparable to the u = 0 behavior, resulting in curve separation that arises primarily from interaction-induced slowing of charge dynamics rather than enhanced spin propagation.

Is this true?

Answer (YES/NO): NO